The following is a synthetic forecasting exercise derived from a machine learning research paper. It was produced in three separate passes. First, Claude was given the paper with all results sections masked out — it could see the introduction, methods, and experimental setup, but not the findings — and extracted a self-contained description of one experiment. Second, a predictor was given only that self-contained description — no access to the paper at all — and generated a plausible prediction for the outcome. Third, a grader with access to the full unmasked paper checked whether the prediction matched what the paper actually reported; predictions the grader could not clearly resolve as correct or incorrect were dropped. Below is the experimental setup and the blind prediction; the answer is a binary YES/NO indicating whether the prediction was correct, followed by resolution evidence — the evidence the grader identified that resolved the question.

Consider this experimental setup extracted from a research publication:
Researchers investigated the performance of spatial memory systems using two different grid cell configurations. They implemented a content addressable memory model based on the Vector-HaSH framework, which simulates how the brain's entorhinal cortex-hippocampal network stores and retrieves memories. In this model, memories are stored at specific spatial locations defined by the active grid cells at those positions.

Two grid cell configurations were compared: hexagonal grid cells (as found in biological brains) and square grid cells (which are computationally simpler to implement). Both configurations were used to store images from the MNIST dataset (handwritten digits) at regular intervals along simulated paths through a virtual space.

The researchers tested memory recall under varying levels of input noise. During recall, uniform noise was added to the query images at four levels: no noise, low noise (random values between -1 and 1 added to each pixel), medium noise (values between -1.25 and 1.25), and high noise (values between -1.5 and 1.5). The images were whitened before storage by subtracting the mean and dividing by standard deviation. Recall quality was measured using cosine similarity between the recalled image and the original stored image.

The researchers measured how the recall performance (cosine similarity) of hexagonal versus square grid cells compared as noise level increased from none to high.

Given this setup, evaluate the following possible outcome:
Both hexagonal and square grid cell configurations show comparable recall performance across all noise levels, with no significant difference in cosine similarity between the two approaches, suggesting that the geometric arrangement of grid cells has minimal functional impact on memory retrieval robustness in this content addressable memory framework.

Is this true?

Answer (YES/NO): YES